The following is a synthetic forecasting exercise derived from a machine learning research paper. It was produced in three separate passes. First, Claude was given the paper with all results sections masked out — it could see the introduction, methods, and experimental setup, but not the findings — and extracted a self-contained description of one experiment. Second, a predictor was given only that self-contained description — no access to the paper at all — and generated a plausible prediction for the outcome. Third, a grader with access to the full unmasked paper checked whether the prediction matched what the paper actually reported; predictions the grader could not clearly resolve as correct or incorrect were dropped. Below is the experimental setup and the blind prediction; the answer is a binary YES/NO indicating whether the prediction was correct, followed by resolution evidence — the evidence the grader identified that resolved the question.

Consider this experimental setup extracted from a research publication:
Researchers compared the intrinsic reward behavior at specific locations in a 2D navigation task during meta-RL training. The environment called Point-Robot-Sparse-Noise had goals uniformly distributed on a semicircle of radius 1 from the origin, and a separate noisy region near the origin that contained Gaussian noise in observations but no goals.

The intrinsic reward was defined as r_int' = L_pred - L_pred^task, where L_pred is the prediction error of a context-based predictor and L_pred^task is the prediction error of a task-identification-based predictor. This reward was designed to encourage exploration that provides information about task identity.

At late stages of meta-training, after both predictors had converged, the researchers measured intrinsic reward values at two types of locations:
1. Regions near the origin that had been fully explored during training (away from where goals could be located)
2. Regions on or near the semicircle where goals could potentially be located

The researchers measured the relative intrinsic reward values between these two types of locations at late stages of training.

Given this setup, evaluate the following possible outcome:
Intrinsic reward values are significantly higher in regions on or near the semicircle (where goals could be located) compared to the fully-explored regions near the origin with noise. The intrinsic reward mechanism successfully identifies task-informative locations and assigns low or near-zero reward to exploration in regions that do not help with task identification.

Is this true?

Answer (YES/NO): YES